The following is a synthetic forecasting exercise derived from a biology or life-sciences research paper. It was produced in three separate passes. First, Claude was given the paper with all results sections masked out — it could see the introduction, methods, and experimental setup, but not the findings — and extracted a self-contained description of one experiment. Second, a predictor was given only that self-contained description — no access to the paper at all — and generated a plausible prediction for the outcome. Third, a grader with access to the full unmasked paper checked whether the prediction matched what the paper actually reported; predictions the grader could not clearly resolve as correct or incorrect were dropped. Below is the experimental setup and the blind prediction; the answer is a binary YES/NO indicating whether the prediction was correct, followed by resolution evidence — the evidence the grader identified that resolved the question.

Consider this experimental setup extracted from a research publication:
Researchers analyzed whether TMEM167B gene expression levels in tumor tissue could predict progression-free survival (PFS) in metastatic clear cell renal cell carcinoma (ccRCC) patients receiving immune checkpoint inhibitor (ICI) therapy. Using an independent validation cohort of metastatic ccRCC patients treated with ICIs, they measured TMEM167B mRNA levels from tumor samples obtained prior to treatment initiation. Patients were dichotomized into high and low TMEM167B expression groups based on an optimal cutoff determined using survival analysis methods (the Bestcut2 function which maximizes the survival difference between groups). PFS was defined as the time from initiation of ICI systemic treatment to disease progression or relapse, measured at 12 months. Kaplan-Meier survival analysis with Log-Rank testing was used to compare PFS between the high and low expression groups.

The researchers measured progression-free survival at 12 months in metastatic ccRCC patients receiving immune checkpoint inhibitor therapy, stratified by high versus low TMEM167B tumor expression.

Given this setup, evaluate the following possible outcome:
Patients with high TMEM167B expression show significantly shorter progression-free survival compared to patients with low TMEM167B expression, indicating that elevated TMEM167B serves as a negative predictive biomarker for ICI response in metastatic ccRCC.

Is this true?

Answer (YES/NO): NO